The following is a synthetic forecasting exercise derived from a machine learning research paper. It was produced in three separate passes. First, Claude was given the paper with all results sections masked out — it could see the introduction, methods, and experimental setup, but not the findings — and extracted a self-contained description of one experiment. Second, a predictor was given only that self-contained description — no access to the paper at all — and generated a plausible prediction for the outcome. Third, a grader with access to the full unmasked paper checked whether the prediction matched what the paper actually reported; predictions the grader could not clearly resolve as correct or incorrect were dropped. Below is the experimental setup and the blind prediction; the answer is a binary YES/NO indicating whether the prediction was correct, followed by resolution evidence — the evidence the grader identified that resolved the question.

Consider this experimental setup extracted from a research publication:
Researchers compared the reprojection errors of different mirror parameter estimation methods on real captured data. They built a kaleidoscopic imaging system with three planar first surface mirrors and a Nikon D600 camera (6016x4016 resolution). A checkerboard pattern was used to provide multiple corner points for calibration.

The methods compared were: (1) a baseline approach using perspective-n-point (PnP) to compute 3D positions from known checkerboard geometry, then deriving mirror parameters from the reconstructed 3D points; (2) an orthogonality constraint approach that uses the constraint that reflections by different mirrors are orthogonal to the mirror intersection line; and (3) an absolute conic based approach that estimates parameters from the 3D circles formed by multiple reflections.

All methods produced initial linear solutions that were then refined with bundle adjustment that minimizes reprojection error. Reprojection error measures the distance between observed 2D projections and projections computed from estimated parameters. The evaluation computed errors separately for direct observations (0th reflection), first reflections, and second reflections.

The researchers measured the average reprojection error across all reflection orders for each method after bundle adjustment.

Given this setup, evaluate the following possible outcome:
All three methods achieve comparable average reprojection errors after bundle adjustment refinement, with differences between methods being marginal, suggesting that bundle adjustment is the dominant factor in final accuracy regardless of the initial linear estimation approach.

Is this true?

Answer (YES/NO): YES